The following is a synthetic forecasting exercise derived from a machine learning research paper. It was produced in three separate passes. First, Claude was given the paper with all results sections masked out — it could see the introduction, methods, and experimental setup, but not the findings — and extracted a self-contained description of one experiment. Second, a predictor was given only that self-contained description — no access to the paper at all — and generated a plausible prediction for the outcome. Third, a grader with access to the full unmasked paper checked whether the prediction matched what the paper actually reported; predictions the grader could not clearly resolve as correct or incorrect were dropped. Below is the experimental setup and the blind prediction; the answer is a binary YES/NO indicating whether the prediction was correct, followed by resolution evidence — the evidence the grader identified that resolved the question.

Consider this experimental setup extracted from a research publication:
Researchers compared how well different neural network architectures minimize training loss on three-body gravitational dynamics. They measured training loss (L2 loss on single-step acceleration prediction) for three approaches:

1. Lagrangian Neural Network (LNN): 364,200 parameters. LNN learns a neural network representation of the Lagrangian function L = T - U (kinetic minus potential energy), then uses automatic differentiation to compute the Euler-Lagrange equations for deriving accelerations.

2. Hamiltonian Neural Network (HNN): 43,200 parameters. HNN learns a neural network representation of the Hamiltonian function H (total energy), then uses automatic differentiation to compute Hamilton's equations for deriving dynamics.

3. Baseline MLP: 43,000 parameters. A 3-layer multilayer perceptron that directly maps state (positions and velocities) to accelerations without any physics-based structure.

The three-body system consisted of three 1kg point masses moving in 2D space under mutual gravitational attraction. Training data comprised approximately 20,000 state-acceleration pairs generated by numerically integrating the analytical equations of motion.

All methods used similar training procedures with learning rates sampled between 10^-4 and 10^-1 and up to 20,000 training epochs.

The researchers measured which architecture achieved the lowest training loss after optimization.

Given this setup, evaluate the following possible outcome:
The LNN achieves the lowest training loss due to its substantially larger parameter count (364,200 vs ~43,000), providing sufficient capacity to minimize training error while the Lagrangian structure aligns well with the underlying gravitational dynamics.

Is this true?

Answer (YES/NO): YES